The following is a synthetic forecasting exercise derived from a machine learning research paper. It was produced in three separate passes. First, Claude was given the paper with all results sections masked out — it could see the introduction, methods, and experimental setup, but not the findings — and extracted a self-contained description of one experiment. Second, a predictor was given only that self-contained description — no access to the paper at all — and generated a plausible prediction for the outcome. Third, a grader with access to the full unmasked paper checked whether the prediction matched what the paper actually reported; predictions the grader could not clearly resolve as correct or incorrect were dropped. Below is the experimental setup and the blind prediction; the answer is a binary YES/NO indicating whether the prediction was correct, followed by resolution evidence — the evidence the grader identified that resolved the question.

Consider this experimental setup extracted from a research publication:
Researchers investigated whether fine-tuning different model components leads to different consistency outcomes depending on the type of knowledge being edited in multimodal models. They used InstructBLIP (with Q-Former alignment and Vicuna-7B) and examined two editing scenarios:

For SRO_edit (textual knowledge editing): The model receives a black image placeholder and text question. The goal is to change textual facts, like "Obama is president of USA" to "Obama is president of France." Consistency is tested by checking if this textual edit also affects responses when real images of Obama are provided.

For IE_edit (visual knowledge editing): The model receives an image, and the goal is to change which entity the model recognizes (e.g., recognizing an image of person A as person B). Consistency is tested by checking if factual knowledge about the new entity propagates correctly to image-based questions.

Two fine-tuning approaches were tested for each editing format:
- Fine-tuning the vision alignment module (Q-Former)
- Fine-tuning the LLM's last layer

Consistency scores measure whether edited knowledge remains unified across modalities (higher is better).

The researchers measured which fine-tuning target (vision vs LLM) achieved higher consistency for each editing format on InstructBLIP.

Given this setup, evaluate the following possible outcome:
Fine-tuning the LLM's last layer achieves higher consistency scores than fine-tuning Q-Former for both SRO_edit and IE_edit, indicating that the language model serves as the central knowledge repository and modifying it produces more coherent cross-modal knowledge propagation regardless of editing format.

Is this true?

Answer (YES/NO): NO